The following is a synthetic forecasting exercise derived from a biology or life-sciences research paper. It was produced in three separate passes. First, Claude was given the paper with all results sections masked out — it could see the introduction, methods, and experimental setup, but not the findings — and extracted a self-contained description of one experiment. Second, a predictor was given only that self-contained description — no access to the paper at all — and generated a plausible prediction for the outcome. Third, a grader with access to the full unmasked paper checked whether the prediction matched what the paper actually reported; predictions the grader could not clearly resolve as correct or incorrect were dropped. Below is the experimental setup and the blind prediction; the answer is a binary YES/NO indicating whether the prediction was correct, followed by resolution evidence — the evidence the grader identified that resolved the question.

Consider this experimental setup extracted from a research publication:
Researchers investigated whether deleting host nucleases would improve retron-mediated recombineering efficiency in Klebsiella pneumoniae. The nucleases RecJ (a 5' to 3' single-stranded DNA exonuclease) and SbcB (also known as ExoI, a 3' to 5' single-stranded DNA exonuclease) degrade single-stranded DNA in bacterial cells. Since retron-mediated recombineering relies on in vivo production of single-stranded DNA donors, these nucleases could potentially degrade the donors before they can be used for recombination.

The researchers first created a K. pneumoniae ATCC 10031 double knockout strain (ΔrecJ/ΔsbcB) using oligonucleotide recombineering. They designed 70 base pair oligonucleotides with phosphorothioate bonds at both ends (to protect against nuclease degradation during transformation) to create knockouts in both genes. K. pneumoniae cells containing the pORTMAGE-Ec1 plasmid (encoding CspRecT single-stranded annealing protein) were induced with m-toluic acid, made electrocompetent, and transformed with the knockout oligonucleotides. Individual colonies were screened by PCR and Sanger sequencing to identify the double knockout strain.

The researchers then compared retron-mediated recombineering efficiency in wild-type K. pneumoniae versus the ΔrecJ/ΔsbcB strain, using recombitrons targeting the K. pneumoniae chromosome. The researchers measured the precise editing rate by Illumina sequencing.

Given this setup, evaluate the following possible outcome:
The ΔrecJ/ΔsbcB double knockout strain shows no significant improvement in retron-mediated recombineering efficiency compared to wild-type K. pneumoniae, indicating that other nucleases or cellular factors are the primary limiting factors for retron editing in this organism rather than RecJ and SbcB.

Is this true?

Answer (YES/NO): NO